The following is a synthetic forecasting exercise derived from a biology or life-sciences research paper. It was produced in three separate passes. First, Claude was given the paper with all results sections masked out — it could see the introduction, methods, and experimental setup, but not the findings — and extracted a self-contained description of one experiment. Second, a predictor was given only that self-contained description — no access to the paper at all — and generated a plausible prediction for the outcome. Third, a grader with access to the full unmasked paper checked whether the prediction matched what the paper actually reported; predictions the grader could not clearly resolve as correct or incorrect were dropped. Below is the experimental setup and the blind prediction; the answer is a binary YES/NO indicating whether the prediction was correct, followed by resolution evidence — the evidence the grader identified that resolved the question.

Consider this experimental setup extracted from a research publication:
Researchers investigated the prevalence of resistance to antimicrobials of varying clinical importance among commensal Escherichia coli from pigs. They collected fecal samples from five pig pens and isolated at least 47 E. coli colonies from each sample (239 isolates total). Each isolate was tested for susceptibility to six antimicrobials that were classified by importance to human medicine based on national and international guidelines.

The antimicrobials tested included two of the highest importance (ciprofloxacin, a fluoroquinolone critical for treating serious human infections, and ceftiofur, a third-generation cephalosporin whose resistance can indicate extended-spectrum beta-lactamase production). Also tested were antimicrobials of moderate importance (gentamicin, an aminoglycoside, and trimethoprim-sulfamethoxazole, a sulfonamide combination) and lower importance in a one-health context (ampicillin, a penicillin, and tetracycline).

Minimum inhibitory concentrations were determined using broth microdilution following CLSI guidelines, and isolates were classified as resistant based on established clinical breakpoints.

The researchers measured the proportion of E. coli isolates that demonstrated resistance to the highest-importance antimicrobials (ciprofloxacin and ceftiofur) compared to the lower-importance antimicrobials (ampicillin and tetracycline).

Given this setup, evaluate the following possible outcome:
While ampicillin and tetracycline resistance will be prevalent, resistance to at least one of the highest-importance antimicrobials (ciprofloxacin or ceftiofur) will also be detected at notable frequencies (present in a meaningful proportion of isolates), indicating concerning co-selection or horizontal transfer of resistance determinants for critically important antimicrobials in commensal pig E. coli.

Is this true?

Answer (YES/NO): NO